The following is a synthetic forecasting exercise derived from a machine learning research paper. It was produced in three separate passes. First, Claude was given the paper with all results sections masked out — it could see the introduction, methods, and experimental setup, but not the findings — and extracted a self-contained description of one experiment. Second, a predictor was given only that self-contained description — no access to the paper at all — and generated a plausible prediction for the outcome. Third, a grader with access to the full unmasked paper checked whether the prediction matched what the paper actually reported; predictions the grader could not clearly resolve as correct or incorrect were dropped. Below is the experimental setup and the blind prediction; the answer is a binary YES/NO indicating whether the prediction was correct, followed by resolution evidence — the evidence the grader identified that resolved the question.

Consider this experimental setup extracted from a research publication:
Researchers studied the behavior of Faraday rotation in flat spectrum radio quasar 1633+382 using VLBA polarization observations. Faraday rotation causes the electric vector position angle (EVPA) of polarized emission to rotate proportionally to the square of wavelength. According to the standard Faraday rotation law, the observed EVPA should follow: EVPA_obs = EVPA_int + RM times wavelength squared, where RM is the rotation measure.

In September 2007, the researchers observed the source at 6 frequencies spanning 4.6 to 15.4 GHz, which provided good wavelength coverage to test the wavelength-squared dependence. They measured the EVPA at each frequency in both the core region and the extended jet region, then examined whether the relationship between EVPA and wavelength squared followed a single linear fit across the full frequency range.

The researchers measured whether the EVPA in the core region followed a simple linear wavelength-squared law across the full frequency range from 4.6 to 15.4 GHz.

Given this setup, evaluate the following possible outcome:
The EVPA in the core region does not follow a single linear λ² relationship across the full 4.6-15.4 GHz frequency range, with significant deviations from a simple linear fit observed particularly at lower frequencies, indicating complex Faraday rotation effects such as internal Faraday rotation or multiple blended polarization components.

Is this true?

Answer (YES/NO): YES